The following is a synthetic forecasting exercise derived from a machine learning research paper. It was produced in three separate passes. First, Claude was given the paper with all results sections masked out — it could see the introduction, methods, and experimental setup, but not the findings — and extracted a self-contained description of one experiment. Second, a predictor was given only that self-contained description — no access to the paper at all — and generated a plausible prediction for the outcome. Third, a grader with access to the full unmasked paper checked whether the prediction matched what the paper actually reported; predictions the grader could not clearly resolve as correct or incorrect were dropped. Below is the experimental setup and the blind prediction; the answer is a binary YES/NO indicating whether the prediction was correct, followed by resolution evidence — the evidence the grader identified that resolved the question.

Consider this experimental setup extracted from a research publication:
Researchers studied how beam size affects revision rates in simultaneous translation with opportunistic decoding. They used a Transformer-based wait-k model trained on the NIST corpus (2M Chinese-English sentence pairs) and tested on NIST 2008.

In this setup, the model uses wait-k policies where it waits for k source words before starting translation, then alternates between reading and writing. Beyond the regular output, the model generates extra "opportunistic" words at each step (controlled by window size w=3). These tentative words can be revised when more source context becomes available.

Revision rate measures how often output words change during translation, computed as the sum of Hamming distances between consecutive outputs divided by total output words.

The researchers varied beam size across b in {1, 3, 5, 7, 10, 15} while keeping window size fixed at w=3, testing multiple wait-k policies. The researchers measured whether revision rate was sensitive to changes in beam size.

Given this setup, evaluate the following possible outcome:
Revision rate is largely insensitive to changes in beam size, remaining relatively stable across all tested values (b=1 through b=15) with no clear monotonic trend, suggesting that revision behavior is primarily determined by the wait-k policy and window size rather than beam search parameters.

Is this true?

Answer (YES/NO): YES